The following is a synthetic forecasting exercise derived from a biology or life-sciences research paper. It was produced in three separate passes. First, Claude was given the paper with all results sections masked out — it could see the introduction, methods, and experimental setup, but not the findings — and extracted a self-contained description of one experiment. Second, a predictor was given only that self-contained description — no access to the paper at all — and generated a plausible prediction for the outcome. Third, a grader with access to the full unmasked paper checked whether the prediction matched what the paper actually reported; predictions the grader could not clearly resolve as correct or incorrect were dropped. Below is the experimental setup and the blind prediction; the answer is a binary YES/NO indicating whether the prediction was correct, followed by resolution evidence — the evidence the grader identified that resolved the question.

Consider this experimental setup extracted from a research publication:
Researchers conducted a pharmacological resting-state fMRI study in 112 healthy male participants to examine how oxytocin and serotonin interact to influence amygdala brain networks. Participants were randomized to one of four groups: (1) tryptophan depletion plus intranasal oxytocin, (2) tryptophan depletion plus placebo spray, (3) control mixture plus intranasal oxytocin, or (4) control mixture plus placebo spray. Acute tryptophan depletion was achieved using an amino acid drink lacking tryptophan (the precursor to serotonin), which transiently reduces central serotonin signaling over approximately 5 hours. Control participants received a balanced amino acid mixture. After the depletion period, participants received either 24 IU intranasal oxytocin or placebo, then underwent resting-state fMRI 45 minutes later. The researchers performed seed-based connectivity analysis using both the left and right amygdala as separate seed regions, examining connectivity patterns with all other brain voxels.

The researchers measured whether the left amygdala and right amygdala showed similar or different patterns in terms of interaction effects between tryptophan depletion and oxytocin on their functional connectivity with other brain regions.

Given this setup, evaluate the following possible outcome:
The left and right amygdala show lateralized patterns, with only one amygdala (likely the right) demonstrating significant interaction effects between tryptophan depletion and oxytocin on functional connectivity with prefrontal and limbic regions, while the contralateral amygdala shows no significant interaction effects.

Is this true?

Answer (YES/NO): NO